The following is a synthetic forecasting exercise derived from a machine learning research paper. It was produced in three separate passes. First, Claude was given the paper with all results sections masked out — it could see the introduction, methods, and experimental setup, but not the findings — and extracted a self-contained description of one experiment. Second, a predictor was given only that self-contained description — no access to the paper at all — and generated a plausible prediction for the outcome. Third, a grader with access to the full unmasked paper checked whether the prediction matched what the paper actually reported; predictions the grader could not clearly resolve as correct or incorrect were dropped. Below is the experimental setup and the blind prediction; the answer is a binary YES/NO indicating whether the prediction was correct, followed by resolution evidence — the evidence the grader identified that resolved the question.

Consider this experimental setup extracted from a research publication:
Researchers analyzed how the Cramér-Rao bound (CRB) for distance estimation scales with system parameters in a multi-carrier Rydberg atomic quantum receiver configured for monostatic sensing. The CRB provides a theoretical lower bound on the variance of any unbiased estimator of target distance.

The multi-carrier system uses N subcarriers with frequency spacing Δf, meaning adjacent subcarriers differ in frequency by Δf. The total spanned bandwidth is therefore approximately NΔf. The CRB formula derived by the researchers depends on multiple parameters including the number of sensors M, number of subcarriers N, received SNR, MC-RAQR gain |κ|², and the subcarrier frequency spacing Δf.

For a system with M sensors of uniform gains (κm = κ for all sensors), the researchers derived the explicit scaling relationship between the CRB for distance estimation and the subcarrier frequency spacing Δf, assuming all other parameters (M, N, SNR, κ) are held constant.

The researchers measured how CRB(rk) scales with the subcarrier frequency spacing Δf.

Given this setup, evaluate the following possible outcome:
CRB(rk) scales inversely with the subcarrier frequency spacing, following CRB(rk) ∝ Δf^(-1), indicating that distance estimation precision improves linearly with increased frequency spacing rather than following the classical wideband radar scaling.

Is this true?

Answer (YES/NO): NO